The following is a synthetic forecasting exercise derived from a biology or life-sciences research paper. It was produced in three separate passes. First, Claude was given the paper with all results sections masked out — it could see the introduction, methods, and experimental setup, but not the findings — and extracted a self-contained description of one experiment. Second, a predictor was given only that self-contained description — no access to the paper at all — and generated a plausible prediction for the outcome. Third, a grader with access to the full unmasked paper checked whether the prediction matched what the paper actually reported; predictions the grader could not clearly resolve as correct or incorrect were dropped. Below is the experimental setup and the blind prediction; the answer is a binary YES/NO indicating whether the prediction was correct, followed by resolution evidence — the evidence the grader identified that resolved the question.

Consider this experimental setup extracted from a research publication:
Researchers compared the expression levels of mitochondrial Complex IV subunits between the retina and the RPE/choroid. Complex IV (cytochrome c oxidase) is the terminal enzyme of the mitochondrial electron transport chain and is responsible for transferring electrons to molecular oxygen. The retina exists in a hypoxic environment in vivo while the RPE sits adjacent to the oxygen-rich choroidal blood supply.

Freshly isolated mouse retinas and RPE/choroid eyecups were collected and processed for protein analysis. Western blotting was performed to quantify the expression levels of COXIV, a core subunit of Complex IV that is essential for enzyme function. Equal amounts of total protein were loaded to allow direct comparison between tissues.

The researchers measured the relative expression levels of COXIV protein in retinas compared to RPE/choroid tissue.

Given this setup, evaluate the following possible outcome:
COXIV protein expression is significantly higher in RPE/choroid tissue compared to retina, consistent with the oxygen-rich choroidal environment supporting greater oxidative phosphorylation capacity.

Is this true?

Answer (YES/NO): YES